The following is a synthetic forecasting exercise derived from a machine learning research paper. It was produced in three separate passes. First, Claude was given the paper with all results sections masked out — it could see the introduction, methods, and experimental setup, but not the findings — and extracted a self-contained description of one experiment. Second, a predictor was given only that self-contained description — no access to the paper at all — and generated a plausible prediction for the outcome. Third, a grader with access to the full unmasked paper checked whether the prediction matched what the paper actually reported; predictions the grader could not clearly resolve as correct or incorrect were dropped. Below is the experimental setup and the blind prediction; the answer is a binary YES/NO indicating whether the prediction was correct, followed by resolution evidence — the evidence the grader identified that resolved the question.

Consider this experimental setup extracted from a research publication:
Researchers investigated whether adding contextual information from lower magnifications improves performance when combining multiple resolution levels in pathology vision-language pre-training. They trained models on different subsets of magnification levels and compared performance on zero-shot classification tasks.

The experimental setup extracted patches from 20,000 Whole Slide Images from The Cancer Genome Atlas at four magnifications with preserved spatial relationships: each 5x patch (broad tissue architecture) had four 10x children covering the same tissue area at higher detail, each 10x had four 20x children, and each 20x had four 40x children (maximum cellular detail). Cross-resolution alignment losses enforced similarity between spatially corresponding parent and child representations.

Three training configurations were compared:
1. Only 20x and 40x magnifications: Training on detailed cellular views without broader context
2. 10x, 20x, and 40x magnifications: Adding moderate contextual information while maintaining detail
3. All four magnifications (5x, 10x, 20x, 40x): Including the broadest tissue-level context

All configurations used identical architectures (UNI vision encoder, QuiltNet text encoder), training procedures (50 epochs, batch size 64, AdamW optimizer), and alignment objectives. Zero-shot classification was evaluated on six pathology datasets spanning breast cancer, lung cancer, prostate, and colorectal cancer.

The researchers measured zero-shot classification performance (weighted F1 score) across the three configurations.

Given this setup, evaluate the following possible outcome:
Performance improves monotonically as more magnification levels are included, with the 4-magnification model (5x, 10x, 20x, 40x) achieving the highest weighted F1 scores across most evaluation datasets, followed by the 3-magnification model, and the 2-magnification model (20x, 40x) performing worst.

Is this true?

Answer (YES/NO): NO